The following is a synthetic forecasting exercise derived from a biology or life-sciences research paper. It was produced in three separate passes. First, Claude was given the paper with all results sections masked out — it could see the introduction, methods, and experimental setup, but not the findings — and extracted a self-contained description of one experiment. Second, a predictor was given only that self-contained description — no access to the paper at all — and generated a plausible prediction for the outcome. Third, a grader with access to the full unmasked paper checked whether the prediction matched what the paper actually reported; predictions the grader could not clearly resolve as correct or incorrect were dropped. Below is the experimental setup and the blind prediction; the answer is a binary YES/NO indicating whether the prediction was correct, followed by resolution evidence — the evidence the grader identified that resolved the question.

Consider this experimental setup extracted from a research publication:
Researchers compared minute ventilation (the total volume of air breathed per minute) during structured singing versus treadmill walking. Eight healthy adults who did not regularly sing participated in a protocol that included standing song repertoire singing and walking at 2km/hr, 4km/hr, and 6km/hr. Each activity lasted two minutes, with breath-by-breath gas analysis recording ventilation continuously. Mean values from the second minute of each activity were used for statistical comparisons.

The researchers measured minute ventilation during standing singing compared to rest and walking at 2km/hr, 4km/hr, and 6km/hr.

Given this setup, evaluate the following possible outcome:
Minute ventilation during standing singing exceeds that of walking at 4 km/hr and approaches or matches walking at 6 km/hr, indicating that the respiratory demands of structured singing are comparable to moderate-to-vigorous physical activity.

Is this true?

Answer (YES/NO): NO